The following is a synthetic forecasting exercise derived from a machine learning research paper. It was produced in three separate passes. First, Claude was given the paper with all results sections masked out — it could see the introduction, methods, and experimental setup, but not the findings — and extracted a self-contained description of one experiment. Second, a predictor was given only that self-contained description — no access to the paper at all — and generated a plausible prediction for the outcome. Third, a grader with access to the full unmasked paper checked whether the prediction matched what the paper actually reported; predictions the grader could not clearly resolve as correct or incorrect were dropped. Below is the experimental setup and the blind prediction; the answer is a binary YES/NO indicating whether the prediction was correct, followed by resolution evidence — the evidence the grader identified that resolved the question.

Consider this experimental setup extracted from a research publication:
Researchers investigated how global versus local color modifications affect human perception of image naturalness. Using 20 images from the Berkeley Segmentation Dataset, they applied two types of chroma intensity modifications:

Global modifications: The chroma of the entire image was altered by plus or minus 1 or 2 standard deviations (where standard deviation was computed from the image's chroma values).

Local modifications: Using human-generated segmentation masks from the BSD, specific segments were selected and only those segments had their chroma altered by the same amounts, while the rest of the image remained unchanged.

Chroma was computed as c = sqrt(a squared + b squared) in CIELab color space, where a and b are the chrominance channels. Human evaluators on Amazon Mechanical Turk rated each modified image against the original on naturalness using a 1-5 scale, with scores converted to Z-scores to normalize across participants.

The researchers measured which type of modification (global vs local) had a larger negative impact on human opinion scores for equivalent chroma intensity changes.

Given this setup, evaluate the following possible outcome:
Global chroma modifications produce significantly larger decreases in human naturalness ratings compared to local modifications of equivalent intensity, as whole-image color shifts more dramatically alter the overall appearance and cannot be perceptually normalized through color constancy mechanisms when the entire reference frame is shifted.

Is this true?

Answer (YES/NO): YES